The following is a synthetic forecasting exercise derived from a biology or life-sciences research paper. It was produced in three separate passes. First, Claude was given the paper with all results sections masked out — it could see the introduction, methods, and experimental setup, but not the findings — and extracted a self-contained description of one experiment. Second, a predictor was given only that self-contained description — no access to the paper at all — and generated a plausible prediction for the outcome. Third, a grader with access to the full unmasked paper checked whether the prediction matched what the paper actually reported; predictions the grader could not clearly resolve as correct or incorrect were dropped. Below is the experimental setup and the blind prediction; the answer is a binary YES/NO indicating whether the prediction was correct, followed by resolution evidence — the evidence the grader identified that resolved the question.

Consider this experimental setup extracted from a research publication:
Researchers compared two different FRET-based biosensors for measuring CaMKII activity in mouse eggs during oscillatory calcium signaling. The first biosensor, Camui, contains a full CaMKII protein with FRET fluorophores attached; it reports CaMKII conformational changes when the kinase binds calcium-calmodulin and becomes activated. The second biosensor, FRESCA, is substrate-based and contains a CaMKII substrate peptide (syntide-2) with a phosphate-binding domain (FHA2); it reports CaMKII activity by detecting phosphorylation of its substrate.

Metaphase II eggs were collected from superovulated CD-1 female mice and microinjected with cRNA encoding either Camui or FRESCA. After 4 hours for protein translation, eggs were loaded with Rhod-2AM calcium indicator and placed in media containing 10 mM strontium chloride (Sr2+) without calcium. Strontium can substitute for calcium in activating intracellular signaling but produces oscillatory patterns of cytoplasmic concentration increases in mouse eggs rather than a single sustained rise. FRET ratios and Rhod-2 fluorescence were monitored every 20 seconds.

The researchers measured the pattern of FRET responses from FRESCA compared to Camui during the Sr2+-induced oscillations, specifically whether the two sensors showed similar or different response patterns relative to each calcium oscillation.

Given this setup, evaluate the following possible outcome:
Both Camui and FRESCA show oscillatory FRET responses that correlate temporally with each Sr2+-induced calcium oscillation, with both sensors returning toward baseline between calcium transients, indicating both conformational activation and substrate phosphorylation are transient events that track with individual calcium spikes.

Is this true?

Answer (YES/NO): NO